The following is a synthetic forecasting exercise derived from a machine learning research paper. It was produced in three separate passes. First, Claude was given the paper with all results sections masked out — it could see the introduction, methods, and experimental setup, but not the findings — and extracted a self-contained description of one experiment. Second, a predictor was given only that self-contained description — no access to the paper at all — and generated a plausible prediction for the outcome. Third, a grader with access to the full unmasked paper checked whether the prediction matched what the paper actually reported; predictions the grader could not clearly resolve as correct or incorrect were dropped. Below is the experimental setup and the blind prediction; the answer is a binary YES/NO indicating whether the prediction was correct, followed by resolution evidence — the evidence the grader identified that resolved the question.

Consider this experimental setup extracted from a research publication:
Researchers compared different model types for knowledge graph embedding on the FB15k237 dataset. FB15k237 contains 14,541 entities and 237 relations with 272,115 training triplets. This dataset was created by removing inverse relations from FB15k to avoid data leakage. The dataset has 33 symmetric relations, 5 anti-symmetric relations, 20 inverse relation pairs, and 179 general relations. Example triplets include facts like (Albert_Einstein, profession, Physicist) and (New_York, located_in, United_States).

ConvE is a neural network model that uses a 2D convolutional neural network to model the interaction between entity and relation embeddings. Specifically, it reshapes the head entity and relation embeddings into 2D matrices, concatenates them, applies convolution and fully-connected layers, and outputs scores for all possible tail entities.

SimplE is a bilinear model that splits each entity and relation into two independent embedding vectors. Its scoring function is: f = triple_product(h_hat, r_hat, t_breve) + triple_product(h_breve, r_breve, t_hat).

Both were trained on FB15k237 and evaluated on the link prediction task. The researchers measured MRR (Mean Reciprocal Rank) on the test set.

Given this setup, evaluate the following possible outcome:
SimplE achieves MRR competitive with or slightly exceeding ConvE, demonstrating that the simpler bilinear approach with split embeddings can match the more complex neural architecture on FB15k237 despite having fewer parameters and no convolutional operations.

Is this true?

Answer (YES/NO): YES